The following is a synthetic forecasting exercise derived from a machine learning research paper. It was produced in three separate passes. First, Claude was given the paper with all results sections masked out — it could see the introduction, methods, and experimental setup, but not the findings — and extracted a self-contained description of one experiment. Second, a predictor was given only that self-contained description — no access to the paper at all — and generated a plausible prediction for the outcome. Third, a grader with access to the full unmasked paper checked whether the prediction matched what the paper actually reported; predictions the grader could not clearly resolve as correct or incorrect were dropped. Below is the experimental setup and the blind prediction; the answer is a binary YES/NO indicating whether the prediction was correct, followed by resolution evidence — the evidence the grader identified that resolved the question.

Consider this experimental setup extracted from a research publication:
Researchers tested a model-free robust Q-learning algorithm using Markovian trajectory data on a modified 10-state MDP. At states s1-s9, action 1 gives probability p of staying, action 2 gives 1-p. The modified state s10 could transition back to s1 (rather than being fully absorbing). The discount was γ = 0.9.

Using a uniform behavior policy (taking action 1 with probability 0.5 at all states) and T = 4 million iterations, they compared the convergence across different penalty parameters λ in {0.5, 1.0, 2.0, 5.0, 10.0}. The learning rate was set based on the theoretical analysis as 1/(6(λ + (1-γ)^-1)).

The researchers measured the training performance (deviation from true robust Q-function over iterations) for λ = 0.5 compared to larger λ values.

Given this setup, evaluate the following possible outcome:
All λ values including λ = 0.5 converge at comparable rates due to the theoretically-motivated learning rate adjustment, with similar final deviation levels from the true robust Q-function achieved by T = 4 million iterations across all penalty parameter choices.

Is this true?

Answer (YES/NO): NO